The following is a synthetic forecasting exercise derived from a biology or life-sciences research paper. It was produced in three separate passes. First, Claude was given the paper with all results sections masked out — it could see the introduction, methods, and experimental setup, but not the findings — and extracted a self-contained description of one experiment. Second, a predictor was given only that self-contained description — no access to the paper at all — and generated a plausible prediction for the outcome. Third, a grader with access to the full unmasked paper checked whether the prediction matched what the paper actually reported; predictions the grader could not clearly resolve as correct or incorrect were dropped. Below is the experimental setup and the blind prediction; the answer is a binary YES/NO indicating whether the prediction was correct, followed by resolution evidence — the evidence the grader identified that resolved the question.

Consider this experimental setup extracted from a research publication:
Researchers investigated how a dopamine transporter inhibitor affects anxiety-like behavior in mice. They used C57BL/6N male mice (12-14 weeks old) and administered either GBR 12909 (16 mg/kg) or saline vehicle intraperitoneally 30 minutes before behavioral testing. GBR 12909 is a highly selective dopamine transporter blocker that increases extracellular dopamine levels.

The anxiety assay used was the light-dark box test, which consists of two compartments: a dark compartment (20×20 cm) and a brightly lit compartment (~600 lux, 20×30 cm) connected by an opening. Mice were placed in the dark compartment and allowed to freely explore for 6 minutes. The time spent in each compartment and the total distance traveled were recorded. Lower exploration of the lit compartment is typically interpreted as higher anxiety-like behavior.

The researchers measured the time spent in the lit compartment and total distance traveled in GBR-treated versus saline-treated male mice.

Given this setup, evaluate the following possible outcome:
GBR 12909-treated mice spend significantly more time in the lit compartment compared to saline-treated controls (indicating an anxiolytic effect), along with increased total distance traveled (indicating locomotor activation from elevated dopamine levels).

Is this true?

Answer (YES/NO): NO